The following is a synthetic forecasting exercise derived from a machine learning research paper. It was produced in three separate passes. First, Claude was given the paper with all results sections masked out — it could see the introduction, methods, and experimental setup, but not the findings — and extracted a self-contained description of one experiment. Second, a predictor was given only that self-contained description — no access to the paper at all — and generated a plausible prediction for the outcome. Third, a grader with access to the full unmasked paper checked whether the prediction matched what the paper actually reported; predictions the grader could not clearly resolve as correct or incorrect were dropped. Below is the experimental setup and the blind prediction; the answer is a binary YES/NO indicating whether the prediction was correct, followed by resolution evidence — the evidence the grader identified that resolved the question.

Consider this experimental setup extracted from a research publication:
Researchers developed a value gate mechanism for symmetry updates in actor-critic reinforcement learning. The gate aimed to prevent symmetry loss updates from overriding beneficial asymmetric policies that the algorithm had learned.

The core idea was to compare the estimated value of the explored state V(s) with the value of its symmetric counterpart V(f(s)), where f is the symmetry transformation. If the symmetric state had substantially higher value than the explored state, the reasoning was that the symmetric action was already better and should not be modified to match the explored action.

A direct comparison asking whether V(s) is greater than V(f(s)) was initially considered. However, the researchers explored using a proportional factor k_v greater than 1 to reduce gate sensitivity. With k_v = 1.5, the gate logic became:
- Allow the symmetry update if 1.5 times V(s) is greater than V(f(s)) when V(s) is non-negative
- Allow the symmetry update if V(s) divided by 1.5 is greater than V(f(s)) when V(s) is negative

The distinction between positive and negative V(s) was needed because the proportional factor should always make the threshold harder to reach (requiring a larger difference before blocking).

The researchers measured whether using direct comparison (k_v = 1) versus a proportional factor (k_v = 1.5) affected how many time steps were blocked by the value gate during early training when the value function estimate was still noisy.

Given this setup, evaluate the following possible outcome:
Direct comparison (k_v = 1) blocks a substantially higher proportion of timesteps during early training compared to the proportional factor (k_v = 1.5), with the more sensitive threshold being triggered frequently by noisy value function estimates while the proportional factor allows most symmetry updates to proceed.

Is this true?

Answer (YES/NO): NO